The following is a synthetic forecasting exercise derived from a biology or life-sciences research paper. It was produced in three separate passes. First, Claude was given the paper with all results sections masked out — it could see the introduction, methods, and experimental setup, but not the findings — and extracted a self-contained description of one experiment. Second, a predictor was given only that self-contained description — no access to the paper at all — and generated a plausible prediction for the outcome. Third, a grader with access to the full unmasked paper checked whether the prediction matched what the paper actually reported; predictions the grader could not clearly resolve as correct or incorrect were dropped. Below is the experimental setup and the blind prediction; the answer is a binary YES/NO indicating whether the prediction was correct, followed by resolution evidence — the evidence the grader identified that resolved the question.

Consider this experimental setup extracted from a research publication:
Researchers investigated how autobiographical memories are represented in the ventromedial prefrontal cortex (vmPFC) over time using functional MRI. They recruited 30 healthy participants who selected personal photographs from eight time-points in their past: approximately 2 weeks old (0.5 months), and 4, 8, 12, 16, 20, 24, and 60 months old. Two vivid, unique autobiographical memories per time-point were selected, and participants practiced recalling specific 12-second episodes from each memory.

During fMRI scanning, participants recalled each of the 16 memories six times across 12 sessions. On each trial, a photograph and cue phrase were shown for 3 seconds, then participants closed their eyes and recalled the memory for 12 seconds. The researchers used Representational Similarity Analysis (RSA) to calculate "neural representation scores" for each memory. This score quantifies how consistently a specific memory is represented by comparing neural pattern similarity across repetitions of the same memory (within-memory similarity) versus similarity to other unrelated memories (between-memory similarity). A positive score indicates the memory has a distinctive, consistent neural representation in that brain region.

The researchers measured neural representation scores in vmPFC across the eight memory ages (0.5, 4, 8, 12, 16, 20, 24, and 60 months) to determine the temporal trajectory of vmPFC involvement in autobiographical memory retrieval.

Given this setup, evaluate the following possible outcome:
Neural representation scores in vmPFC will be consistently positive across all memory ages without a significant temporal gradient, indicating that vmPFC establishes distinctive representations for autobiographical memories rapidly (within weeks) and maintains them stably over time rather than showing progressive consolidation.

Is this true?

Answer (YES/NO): NO